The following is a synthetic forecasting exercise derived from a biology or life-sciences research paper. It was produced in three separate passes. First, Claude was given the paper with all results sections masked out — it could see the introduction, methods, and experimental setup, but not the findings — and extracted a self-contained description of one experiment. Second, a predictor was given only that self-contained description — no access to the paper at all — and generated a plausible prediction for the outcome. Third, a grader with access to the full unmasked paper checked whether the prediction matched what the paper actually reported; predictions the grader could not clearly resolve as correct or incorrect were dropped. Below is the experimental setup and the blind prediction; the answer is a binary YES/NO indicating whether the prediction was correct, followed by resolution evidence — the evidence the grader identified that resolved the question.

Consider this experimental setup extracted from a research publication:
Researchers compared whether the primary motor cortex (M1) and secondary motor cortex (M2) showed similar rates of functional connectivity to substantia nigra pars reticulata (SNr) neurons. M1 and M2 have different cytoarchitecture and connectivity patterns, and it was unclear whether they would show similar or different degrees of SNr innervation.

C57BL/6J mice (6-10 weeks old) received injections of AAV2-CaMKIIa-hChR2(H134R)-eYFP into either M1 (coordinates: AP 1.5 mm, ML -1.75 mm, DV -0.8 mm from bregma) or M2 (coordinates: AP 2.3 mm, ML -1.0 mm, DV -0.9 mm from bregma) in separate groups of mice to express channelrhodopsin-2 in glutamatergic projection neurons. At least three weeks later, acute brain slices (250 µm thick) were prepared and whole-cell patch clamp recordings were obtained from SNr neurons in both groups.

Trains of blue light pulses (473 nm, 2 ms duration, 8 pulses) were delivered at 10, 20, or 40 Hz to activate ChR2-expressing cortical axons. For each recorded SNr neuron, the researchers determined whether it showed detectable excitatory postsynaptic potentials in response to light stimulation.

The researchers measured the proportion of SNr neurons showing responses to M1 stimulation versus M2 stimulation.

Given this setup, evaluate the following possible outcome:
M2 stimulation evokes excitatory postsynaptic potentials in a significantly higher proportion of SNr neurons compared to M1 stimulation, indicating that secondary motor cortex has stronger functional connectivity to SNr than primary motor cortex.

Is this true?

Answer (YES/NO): NO